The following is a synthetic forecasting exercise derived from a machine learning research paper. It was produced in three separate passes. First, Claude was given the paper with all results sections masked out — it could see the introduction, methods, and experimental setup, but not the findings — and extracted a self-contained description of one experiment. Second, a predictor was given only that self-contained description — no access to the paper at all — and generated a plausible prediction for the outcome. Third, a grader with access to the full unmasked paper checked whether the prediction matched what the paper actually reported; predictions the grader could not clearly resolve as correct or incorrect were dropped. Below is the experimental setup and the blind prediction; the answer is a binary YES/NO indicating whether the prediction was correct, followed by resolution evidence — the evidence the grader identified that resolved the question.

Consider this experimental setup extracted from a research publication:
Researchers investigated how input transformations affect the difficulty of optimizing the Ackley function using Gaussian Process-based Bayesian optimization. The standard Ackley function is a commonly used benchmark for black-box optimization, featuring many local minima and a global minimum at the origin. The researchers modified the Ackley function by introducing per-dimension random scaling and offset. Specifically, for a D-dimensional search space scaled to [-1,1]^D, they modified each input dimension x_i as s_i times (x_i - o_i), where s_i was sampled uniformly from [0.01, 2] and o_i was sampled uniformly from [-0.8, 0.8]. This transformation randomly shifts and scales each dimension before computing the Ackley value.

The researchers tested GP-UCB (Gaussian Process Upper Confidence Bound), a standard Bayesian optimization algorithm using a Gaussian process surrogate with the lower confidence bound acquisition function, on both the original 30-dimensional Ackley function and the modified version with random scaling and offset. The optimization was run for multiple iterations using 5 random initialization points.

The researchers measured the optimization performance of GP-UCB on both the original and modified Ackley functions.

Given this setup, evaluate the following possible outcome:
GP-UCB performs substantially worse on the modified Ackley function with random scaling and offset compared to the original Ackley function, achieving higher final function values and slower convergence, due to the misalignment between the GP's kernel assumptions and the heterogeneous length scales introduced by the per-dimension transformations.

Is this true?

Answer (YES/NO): YES